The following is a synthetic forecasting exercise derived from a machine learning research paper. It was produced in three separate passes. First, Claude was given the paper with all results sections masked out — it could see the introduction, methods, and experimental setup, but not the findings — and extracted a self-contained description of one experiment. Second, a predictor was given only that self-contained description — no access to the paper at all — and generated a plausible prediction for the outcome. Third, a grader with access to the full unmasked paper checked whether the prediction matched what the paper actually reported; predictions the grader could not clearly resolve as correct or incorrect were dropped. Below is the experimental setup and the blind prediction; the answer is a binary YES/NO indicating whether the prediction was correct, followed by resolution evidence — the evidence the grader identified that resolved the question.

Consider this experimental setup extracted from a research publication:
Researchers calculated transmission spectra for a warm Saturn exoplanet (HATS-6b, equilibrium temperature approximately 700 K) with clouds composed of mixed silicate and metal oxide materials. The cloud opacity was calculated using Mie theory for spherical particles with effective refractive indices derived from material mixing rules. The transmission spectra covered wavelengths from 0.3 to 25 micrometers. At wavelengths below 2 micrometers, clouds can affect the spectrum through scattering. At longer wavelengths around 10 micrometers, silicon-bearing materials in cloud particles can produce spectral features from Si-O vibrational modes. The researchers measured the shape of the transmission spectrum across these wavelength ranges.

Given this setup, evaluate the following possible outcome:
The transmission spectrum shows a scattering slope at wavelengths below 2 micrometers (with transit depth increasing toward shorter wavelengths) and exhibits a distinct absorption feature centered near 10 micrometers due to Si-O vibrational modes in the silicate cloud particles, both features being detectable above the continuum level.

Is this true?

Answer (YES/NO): NO